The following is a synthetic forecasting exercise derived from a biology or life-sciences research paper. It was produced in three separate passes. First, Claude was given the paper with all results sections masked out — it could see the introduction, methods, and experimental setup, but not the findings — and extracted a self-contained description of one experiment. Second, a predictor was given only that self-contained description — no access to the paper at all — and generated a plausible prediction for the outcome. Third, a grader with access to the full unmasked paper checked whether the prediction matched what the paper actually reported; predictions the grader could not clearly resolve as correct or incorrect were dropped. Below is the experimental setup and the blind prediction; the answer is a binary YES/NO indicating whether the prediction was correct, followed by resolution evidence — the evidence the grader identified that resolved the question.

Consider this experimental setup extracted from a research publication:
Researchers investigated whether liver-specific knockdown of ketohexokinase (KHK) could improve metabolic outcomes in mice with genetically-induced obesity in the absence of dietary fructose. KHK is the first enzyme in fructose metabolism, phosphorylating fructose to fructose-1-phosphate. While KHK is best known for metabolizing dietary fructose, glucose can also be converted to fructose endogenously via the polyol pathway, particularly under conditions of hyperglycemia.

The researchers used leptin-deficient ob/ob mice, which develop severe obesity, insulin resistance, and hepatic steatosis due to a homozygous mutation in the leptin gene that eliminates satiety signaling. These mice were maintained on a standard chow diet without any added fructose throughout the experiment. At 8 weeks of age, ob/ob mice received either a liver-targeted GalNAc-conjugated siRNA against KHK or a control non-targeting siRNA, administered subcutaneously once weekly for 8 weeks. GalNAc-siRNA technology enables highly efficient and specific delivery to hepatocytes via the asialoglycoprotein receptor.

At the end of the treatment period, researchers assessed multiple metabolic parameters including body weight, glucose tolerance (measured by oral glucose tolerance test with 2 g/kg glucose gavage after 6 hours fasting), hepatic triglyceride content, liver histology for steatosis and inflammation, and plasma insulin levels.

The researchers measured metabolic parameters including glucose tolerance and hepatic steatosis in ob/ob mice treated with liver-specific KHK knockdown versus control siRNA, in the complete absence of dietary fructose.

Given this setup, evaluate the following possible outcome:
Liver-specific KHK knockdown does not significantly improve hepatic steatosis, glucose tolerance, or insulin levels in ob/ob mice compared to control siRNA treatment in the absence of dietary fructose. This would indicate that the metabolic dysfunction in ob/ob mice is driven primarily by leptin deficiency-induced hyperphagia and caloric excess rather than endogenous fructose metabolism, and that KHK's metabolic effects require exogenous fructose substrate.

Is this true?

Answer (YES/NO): NO